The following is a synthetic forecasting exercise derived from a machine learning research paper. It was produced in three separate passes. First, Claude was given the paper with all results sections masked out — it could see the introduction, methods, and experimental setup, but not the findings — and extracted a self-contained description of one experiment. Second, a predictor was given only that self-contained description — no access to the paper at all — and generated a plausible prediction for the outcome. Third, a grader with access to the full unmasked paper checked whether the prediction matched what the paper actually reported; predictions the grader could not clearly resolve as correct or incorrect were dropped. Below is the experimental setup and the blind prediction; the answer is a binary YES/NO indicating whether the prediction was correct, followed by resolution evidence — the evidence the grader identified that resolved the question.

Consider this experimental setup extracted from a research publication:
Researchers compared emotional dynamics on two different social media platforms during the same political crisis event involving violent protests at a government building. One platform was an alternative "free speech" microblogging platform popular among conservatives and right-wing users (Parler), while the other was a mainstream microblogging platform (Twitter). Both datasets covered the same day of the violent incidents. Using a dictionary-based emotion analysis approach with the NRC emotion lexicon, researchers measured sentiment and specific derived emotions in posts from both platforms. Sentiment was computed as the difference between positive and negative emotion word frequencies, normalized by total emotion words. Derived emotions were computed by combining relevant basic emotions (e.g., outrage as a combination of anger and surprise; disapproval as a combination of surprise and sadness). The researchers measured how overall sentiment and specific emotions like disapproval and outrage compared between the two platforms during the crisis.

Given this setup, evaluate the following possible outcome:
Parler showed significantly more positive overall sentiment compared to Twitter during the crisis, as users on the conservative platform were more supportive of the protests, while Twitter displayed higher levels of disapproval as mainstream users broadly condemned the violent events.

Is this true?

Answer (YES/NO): NO